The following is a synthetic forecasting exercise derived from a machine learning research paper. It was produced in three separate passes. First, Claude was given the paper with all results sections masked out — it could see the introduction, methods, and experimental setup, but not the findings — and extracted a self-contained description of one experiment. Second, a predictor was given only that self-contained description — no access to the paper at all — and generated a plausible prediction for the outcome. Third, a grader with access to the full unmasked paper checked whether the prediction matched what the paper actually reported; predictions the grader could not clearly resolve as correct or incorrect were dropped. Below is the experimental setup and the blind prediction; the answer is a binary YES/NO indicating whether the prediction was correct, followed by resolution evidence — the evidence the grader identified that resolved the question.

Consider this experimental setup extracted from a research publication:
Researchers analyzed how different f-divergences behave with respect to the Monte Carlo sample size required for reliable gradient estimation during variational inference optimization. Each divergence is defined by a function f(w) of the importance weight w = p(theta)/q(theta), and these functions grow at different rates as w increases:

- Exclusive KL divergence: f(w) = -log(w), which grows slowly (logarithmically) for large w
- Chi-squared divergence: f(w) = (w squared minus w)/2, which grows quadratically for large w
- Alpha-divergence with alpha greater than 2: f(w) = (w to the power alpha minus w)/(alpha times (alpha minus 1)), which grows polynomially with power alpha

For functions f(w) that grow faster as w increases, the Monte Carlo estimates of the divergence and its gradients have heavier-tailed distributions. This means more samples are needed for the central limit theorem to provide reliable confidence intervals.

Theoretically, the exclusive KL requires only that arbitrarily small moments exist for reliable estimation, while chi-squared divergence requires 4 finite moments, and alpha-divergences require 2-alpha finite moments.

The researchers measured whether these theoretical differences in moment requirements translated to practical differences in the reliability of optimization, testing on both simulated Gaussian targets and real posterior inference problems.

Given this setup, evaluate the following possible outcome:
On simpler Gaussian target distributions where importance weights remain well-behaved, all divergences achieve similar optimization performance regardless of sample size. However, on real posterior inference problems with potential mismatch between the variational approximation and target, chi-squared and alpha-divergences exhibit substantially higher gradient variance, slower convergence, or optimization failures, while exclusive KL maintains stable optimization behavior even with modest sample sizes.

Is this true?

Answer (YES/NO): NO